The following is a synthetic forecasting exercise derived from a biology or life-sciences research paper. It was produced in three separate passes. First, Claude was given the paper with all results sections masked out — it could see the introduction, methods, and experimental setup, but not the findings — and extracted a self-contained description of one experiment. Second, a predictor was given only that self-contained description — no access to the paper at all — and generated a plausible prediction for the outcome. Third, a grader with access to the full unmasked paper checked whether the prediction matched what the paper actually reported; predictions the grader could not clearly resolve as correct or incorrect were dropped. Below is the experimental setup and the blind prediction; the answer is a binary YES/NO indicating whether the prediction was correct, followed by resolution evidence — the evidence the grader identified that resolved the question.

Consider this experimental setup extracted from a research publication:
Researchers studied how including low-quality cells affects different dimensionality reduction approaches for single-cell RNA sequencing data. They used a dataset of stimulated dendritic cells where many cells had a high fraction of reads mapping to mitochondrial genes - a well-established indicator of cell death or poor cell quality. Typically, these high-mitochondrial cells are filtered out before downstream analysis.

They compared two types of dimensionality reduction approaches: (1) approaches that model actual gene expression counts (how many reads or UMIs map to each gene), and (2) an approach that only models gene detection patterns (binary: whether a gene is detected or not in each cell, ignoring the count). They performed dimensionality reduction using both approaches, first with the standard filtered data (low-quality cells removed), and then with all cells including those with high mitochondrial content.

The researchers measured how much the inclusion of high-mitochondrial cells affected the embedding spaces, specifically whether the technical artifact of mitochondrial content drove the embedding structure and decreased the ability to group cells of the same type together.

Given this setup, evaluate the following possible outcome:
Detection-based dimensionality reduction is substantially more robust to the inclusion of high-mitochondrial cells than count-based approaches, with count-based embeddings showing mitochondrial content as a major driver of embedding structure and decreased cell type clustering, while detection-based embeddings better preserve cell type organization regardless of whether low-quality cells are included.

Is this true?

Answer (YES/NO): YES